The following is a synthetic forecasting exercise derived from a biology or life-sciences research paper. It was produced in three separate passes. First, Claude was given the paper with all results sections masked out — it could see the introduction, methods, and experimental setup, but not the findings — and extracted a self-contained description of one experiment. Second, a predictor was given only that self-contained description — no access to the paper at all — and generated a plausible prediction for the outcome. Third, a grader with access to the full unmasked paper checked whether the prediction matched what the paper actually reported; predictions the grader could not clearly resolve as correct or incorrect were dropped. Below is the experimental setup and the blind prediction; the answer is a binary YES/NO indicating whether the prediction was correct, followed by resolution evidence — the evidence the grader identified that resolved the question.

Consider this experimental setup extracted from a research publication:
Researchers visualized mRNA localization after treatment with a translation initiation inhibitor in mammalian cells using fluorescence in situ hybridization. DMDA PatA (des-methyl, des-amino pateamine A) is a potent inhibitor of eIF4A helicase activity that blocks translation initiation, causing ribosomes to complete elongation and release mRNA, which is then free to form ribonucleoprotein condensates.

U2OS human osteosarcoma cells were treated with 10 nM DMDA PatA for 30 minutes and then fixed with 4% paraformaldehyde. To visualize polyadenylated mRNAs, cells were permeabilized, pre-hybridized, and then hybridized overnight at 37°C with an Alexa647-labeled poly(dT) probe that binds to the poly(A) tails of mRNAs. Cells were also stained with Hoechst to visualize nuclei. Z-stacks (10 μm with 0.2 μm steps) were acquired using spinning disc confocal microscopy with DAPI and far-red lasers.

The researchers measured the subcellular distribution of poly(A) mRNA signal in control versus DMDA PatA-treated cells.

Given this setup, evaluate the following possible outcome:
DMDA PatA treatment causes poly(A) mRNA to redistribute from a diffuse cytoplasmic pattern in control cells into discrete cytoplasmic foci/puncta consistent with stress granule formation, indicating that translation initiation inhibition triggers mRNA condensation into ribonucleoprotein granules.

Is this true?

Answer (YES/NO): YES